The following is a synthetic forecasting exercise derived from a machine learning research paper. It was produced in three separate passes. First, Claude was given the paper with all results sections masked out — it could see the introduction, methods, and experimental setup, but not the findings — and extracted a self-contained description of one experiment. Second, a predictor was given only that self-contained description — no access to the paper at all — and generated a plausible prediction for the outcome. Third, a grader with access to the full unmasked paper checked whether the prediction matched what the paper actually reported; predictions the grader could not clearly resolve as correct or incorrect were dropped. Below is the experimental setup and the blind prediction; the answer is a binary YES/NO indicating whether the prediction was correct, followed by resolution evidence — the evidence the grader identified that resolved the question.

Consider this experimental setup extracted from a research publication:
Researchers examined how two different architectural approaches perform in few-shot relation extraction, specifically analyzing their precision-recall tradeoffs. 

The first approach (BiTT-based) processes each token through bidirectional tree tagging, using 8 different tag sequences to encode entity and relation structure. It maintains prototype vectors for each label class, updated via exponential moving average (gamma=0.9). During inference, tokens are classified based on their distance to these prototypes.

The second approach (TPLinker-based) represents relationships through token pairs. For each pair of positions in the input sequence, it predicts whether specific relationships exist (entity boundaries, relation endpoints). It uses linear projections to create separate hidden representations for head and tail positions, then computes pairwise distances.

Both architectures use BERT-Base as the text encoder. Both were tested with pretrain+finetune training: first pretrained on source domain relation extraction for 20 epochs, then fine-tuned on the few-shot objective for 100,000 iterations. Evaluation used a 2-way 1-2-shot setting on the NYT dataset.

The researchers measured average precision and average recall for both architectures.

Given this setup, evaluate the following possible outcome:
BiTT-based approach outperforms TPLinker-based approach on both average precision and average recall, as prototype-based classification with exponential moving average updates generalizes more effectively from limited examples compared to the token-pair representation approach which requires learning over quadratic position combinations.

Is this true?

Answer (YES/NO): NO